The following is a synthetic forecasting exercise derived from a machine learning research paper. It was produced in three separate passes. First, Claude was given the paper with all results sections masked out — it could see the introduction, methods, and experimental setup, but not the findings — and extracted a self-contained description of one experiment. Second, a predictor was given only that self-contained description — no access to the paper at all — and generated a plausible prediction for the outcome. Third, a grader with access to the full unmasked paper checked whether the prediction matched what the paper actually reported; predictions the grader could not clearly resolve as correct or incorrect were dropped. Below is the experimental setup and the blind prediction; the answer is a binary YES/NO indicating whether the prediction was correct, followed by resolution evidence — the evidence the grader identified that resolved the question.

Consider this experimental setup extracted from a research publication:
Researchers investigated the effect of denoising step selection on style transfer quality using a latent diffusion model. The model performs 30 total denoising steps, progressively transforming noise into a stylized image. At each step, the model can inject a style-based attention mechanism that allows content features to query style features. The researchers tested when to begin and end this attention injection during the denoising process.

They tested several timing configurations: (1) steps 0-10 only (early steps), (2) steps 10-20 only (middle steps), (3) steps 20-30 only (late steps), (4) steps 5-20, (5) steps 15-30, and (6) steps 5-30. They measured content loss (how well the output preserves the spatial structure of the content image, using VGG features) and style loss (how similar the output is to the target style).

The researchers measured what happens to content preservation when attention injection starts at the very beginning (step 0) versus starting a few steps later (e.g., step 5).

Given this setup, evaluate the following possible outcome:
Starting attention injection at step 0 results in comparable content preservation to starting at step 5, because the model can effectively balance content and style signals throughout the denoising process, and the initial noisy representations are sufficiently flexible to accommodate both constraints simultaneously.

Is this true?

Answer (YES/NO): NO